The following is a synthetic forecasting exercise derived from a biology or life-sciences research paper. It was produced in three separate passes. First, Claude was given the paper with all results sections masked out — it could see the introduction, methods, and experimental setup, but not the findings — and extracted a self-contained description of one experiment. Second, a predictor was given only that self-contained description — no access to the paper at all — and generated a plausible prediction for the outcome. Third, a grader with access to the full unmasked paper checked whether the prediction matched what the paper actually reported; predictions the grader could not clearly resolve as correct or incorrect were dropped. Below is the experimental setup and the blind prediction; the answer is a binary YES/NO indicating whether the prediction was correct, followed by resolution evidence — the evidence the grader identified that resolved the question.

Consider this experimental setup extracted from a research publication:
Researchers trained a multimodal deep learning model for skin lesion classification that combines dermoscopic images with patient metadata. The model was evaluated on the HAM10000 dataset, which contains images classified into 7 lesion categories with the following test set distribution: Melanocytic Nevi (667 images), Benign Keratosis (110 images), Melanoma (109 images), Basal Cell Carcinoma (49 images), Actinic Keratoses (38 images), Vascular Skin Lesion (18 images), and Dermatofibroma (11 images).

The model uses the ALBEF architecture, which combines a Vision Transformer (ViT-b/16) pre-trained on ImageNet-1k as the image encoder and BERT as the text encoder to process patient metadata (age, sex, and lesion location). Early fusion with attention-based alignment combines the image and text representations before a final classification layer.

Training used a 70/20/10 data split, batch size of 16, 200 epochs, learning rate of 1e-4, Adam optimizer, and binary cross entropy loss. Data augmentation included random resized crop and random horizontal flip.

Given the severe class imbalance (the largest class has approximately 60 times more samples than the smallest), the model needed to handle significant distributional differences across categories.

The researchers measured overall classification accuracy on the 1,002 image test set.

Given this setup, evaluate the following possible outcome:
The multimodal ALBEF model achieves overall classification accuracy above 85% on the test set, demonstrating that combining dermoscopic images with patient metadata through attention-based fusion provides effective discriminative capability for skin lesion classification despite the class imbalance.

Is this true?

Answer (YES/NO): YES